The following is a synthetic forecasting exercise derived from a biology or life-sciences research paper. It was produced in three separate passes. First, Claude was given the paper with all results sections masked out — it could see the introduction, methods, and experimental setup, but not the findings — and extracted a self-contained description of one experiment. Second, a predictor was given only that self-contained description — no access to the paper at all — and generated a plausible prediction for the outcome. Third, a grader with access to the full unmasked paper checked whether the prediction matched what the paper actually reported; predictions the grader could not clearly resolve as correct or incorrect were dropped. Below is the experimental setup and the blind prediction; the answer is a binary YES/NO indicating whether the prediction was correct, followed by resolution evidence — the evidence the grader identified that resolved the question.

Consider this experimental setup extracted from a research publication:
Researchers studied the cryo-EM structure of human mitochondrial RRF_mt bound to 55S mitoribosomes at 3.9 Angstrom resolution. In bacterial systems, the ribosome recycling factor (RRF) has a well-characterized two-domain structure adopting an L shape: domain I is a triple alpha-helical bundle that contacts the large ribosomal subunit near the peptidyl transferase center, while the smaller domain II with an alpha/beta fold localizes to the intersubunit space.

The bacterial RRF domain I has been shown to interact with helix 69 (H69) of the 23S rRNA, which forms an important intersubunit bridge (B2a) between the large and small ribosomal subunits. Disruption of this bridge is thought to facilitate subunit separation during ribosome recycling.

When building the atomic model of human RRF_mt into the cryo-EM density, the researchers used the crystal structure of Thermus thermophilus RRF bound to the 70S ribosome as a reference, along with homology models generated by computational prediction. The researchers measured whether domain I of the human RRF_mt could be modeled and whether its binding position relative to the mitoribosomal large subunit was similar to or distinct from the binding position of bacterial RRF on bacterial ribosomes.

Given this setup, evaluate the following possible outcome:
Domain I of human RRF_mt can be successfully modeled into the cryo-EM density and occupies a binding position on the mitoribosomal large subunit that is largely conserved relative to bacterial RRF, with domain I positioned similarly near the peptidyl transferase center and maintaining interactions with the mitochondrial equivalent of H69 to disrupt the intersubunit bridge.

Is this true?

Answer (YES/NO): NO